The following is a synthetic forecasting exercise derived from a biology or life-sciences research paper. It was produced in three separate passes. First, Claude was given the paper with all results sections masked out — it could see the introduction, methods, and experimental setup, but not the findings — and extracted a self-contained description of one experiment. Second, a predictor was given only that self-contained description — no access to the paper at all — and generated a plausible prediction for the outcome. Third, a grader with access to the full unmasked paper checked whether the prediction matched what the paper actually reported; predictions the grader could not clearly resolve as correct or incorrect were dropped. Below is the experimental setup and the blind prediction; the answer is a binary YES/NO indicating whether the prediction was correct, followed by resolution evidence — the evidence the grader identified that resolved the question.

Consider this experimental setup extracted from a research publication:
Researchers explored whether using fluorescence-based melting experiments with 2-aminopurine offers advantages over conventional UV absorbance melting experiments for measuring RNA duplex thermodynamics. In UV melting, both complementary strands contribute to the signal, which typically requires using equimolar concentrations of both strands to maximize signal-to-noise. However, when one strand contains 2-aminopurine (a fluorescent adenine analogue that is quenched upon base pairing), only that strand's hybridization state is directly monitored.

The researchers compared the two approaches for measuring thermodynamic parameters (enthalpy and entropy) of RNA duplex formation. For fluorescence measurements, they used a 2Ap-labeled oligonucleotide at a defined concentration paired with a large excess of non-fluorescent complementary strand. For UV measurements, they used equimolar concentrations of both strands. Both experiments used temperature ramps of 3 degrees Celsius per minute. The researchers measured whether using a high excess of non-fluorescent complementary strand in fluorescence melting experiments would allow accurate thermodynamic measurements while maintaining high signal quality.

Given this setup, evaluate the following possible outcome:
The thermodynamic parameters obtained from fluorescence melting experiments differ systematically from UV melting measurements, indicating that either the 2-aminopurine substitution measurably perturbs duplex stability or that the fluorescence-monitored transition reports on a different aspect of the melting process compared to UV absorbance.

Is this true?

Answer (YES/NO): NO